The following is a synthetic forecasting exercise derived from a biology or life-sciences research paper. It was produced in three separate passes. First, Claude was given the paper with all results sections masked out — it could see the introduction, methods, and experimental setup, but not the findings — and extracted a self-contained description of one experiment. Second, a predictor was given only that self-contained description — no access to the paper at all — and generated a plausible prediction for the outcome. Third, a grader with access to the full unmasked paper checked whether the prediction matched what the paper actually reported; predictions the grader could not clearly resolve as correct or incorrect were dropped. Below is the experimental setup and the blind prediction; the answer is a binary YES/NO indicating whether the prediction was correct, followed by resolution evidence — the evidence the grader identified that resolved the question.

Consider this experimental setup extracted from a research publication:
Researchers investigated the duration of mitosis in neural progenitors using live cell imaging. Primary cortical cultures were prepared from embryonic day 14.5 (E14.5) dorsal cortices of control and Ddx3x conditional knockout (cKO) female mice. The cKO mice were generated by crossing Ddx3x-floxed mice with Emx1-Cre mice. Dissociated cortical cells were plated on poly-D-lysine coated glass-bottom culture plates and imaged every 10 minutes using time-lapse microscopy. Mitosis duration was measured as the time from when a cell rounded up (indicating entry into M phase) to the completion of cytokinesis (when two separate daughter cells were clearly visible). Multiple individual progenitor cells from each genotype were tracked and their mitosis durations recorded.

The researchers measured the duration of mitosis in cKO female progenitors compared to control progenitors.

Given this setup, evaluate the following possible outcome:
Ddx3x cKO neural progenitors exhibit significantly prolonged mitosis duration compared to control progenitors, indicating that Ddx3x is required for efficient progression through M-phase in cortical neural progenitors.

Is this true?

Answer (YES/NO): NO